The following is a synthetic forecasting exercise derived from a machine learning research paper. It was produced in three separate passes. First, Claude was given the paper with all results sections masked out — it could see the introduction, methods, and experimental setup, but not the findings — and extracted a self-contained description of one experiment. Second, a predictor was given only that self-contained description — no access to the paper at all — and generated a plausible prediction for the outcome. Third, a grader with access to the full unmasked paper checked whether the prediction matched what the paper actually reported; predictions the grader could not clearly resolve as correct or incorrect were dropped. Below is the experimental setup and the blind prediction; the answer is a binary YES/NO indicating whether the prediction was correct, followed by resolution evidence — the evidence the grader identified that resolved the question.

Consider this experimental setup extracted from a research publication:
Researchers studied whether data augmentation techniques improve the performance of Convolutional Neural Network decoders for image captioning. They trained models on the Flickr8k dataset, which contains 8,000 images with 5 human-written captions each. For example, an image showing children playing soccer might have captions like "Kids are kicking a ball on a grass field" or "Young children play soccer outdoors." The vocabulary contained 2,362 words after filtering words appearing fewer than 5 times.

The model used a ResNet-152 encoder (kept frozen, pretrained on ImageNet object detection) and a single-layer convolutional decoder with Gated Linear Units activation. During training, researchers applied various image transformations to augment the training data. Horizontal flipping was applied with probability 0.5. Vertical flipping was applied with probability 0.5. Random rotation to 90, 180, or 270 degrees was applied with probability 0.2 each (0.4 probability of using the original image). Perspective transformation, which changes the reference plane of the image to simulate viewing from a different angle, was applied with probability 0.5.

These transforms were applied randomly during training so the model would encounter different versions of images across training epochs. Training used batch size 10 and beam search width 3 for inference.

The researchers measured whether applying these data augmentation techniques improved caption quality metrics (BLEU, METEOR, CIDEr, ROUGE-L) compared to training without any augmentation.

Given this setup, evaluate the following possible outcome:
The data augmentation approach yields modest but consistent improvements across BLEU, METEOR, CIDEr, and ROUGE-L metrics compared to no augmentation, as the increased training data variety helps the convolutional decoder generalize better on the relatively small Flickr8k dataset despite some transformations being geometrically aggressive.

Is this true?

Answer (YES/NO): NO